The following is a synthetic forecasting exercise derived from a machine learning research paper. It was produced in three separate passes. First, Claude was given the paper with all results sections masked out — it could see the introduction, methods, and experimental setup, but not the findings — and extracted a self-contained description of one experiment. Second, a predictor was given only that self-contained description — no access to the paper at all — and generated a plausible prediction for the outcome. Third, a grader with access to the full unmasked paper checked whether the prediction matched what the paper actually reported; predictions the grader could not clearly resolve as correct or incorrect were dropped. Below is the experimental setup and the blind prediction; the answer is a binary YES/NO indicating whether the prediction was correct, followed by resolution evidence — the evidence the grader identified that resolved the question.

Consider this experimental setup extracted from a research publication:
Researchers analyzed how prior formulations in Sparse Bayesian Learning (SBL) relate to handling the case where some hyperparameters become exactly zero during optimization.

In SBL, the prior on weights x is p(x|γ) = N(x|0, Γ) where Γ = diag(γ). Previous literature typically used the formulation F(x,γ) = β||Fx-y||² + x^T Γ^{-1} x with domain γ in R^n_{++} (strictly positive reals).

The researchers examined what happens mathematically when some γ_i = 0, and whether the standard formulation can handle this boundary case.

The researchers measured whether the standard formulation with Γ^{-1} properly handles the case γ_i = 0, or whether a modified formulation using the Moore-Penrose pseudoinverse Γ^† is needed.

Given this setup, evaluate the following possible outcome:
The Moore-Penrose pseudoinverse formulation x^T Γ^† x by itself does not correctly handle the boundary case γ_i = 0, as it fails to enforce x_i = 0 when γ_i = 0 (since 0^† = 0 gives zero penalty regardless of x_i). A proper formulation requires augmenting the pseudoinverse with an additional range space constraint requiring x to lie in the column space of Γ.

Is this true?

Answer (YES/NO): YES